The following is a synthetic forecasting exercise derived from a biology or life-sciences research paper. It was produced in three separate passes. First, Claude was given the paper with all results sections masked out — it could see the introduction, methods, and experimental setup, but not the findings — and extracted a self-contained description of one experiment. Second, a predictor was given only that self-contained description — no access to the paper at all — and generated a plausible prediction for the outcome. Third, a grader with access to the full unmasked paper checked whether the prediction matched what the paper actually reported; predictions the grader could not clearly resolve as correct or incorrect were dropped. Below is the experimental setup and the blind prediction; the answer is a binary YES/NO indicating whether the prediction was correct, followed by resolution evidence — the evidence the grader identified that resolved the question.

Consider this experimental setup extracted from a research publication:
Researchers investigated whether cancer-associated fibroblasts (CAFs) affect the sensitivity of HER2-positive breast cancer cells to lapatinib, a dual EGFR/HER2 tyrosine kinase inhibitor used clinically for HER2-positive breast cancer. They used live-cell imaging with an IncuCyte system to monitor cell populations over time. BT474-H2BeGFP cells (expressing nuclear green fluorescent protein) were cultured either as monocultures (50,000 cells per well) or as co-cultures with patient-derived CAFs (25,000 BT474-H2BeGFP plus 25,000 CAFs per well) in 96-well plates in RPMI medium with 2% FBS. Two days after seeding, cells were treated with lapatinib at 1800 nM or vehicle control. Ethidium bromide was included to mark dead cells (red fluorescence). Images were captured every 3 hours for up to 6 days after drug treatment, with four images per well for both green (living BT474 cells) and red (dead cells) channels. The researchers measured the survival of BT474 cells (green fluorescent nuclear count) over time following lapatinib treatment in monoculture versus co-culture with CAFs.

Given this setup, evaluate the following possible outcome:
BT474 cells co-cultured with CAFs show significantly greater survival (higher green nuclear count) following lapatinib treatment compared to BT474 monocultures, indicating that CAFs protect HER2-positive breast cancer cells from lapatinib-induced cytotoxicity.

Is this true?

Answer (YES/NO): YES